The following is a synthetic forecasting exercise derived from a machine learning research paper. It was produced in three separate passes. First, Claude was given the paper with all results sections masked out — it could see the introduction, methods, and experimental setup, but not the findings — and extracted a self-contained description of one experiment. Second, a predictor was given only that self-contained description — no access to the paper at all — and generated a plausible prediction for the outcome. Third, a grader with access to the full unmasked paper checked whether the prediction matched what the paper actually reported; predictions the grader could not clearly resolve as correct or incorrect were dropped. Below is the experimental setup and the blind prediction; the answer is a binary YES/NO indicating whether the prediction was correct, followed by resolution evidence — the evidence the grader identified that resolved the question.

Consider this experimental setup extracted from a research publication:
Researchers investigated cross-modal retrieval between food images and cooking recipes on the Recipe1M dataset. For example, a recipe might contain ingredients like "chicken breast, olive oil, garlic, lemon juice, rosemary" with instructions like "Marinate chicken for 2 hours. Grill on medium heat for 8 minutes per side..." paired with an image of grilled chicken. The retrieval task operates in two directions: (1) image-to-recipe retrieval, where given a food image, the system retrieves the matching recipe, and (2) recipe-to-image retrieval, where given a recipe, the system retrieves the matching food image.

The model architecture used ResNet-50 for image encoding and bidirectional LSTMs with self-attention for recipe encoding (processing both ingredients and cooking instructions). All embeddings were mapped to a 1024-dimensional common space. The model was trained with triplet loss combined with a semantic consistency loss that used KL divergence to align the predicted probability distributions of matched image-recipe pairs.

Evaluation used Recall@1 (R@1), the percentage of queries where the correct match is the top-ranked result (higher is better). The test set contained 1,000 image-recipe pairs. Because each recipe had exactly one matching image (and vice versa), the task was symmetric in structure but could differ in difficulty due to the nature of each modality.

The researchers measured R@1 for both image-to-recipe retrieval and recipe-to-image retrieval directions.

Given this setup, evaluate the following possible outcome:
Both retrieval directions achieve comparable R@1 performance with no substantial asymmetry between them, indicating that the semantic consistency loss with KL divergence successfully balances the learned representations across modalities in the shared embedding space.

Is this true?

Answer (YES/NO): YES